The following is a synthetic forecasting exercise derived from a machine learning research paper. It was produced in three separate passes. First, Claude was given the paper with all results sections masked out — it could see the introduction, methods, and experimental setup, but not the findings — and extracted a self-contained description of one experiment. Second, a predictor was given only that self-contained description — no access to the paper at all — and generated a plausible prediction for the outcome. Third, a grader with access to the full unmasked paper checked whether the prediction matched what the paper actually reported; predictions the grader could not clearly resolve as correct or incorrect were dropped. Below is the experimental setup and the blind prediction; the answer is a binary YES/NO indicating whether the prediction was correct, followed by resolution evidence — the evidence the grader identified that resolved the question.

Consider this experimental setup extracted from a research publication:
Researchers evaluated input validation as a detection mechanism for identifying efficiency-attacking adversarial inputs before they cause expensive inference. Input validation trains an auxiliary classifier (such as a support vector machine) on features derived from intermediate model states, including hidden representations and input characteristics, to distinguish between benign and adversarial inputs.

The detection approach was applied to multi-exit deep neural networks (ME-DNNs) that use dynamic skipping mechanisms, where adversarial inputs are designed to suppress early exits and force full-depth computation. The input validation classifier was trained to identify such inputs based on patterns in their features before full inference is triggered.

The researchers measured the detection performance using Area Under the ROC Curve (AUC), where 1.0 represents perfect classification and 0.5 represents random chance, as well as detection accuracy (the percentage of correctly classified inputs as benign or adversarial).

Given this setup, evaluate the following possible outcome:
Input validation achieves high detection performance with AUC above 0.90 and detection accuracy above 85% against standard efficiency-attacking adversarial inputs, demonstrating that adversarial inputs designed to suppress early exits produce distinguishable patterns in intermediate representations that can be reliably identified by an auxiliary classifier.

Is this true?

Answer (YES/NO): NO